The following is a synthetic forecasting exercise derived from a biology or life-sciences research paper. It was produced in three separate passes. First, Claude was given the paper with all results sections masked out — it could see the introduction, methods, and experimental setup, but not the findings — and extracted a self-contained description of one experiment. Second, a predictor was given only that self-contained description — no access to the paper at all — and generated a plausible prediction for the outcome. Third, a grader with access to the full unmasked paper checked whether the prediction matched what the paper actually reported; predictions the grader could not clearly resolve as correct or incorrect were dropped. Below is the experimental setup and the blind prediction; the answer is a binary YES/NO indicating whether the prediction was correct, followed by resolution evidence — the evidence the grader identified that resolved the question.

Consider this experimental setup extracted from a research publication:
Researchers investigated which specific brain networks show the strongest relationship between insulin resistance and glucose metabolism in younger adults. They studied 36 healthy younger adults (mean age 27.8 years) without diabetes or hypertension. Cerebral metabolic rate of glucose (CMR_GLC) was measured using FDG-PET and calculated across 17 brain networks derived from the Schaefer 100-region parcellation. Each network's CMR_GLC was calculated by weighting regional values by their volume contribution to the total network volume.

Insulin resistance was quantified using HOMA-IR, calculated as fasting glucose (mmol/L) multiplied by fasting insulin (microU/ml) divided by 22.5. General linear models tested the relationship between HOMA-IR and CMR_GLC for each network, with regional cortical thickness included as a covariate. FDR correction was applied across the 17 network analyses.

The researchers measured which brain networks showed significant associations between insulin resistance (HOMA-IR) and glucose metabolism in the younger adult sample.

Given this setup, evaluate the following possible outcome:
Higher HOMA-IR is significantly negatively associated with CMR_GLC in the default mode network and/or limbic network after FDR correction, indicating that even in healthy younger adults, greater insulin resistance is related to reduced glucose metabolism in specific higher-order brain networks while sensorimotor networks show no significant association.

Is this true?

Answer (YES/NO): NO